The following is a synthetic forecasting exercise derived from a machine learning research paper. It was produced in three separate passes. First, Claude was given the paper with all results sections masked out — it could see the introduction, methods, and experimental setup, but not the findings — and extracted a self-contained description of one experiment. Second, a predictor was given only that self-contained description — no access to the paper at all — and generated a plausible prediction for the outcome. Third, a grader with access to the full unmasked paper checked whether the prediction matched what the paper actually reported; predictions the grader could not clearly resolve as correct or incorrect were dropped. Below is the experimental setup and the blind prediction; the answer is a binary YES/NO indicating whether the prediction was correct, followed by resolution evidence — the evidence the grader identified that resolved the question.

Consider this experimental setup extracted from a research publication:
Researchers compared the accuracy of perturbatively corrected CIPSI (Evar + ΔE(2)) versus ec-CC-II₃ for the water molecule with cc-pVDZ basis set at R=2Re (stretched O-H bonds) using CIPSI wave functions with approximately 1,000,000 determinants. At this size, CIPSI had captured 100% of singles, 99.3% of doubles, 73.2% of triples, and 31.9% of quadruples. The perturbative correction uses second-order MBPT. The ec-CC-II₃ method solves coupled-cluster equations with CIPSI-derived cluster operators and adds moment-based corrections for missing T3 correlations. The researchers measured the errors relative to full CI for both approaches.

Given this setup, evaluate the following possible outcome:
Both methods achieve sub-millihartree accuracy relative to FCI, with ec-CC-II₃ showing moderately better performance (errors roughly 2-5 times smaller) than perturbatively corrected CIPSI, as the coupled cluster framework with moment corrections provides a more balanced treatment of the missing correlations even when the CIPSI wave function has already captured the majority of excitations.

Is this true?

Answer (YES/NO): NO